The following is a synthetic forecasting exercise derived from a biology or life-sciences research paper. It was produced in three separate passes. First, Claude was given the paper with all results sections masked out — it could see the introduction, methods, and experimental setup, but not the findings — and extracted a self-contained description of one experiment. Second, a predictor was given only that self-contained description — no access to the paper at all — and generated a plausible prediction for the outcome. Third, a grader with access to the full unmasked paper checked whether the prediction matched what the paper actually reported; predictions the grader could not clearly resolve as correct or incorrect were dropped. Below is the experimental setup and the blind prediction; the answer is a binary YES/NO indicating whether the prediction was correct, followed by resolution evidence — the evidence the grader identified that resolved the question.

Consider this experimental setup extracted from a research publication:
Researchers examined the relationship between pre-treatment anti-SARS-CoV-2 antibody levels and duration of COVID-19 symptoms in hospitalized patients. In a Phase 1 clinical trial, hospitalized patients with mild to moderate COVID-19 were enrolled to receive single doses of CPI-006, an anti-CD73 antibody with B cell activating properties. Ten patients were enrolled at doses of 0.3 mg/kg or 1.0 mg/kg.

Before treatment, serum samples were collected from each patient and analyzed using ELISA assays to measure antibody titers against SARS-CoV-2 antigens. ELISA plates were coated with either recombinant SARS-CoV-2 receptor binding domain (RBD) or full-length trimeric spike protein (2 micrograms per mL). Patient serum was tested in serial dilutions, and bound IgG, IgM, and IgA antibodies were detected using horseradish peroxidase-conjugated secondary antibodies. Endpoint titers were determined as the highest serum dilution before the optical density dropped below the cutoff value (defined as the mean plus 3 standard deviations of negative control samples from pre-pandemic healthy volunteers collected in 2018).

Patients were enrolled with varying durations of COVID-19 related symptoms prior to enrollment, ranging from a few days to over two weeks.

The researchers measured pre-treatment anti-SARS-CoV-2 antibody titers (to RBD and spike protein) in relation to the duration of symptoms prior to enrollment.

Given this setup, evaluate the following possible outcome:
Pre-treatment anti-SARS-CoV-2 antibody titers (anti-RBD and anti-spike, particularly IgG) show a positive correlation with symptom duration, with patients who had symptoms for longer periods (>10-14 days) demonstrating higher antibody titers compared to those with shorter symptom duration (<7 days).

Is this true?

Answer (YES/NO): NO